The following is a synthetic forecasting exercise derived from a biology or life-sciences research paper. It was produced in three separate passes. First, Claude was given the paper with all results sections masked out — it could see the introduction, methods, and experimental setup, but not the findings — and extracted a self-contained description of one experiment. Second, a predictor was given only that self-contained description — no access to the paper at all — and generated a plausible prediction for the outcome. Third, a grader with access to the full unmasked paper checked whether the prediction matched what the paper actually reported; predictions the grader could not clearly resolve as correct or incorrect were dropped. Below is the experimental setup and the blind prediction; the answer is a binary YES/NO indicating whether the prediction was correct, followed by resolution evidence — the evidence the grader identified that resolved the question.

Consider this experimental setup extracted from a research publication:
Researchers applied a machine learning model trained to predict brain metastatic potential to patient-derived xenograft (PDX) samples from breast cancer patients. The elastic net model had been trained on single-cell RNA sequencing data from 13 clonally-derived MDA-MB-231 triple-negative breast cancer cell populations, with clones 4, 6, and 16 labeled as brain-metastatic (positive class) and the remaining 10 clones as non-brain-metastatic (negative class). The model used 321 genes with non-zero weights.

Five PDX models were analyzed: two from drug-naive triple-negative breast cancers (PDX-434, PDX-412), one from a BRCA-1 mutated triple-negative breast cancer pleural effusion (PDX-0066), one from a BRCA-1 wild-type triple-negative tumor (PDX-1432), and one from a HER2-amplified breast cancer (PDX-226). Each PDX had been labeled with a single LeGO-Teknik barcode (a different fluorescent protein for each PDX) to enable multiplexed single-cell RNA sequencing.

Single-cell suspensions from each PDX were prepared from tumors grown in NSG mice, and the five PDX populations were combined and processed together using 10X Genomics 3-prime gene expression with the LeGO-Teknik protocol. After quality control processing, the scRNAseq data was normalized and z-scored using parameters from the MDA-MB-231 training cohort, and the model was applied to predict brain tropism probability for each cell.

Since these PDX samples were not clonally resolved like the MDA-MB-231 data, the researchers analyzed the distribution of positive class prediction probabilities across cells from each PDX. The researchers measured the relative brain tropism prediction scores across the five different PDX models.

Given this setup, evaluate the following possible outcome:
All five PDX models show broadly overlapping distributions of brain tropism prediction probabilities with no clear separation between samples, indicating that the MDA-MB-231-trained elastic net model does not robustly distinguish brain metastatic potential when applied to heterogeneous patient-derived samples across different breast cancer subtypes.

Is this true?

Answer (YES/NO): NO